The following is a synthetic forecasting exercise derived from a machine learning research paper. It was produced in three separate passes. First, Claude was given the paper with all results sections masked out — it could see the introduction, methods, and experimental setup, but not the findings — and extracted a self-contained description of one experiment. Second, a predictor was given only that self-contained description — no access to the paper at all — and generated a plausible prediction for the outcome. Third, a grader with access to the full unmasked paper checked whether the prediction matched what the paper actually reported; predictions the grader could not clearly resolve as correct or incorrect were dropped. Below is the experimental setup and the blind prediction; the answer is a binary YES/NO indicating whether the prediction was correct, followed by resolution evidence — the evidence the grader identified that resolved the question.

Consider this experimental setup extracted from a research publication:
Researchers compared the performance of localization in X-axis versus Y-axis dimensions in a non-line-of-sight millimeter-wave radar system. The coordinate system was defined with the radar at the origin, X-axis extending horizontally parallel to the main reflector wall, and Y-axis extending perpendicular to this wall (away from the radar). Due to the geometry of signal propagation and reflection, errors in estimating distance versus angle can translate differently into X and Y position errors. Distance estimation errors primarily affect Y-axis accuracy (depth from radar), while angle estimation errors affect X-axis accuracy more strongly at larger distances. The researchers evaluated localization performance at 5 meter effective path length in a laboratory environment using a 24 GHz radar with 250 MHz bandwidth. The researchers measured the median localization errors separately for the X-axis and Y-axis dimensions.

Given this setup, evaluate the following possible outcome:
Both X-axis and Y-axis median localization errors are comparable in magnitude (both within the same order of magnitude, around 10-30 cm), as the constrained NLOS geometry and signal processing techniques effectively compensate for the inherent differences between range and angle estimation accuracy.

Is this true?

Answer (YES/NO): YES